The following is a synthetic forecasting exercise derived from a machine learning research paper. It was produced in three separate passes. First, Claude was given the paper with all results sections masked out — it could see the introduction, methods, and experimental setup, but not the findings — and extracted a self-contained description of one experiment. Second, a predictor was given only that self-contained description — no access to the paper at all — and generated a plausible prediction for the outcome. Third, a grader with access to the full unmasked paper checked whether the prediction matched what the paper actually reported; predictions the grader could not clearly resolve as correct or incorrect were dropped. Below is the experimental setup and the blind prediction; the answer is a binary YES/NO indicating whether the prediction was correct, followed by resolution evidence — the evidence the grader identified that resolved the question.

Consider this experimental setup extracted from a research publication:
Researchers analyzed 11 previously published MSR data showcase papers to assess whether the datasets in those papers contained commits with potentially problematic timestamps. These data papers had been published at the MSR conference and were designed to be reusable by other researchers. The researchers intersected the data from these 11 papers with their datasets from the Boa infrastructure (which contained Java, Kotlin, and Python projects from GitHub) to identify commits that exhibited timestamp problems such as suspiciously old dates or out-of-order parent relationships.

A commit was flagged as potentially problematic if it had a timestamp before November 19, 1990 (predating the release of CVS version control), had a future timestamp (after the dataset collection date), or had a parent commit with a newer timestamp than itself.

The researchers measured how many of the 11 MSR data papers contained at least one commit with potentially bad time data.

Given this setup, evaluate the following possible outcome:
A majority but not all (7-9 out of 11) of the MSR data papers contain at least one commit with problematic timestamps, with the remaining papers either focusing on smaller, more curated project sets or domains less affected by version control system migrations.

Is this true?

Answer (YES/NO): YES